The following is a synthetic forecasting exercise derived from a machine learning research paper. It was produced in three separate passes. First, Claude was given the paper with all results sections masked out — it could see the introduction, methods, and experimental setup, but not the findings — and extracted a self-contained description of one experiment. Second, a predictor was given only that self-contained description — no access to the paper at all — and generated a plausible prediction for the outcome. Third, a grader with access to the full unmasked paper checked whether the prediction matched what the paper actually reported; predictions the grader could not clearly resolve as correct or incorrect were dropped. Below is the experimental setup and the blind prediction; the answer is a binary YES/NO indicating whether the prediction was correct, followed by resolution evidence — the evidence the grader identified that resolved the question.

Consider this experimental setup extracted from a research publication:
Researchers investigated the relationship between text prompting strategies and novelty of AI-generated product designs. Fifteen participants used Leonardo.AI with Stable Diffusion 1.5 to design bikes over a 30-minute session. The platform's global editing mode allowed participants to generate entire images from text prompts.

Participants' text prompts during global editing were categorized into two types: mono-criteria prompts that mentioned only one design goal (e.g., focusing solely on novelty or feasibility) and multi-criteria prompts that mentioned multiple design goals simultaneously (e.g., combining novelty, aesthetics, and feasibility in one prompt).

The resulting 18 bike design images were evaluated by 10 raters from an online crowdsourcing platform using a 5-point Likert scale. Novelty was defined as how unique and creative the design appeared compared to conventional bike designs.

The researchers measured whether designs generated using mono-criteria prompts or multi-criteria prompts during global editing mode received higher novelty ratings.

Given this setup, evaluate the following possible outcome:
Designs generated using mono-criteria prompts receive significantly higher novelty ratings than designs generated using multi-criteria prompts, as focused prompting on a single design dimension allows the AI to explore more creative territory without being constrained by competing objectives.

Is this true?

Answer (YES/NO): NO